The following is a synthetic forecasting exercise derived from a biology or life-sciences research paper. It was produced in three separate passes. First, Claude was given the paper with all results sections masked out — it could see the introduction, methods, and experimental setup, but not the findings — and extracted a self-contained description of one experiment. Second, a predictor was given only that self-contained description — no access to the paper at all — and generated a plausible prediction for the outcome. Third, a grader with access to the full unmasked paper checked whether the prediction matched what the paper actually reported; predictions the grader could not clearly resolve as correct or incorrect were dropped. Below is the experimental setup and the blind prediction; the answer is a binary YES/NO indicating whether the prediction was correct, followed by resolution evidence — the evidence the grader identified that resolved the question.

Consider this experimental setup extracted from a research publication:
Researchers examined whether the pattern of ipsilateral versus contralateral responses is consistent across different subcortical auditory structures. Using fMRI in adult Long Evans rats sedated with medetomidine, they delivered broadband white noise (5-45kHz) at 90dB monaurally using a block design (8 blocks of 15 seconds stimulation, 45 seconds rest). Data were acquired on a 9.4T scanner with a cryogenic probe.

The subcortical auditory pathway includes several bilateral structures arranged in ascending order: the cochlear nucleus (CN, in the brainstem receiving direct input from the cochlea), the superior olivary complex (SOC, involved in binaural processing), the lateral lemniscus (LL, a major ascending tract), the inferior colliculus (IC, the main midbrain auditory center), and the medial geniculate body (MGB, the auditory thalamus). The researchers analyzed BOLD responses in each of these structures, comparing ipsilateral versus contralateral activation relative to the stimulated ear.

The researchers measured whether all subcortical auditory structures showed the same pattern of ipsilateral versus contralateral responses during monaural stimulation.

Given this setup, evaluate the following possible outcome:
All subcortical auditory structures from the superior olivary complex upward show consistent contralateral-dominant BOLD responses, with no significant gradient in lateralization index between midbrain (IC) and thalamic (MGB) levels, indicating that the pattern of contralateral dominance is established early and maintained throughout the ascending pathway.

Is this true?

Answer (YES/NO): NO